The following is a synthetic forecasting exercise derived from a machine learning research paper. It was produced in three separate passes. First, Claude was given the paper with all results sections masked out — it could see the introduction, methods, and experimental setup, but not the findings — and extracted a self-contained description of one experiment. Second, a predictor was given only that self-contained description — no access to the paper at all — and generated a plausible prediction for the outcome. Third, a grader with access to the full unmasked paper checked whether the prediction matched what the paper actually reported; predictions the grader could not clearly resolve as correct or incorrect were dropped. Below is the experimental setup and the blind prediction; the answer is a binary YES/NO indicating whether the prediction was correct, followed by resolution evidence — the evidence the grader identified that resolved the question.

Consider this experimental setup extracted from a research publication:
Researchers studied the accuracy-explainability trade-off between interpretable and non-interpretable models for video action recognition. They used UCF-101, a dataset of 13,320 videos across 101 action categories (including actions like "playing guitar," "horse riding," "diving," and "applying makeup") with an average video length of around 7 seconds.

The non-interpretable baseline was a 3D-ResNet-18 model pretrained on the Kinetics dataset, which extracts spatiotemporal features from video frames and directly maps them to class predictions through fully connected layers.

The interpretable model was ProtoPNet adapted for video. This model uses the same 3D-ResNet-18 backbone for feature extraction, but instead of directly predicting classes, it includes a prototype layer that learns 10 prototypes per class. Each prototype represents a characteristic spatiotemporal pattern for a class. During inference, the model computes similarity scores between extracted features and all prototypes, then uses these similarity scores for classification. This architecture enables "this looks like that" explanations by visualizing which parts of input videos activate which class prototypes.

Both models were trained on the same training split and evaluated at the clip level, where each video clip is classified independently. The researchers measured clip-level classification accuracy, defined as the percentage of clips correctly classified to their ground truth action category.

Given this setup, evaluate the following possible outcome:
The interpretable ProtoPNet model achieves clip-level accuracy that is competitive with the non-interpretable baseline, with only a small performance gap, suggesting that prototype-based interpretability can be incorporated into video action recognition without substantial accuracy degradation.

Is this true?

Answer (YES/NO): NO